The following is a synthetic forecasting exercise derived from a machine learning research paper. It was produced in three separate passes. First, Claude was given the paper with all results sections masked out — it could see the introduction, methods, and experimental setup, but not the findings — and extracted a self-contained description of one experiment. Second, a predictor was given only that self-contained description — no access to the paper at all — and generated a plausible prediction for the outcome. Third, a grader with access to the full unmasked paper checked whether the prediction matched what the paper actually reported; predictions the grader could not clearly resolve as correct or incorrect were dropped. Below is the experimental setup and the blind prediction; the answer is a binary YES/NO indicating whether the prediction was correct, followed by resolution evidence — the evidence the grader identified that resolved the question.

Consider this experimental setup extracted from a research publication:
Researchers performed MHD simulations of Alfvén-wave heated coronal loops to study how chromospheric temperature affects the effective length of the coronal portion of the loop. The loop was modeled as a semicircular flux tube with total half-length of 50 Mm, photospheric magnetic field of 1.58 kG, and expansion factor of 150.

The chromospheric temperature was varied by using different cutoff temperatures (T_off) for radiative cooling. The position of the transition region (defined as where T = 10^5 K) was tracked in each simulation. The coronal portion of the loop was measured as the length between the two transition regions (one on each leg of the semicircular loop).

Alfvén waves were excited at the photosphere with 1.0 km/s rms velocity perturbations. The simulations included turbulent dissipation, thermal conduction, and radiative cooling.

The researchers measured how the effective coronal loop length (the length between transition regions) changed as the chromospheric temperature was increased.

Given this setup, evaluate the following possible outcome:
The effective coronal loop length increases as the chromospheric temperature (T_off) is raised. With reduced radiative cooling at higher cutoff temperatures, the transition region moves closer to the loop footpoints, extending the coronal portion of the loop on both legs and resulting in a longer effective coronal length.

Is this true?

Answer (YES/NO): NO